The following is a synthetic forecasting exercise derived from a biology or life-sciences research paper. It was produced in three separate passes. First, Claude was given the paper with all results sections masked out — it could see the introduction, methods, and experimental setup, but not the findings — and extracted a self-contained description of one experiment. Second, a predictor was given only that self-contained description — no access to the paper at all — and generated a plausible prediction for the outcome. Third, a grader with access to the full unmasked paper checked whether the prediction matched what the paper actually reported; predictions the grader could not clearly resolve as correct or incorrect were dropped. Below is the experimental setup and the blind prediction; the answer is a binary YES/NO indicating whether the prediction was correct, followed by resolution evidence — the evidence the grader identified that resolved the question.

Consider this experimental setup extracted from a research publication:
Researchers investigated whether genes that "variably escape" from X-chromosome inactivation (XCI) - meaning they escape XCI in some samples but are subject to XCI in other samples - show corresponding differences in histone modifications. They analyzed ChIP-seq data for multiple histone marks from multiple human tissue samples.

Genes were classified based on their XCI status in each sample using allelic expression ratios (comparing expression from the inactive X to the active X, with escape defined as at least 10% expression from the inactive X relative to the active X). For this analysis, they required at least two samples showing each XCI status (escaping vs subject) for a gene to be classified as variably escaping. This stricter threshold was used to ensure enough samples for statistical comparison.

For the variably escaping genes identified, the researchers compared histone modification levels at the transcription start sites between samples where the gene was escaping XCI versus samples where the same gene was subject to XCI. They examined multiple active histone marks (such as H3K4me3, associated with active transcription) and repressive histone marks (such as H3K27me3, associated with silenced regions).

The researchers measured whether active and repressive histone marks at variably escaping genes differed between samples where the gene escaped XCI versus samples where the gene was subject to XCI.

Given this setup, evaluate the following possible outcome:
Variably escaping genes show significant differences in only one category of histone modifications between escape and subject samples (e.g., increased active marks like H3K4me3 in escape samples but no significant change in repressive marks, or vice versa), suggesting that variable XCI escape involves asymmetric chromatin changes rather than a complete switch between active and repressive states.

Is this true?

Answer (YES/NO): NO